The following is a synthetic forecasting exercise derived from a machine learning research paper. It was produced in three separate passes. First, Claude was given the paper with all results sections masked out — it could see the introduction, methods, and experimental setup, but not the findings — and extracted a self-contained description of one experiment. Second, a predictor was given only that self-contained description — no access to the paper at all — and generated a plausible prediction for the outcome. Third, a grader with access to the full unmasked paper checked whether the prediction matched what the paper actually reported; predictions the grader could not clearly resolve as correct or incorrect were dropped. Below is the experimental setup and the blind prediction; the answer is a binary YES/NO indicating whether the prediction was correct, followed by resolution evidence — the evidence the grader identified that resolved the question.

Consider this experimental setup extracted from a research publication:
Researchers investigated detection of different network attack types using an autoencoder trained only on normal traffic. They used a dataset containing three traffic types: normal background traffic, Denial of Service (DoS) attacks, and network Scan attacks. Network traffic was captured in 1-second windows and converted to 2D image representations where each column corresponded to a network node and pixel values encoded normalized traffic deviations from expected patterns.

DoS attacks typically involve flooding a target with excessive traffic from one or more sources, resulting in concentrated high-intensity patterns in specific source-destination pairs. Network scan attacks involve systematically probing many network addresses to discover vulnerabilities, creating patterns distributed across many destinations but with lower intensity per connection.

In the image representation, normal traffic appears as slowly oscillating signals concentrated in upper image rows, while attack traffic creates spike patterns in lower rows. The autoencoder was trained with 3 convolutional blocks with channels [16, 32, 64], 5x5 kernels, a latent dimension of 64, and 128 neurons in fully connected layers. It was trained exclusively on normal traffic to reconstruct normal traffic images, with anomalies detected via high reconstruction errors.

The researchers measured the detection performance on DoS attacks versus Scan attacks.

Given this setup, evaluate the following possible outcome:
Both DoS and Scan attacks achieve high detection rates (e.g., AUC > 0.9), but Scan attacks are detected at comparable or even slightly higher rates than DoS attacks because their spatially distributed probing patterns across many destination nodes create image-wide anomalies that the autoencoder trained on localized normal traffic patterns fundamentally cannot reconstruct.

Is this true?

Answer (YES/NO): NO